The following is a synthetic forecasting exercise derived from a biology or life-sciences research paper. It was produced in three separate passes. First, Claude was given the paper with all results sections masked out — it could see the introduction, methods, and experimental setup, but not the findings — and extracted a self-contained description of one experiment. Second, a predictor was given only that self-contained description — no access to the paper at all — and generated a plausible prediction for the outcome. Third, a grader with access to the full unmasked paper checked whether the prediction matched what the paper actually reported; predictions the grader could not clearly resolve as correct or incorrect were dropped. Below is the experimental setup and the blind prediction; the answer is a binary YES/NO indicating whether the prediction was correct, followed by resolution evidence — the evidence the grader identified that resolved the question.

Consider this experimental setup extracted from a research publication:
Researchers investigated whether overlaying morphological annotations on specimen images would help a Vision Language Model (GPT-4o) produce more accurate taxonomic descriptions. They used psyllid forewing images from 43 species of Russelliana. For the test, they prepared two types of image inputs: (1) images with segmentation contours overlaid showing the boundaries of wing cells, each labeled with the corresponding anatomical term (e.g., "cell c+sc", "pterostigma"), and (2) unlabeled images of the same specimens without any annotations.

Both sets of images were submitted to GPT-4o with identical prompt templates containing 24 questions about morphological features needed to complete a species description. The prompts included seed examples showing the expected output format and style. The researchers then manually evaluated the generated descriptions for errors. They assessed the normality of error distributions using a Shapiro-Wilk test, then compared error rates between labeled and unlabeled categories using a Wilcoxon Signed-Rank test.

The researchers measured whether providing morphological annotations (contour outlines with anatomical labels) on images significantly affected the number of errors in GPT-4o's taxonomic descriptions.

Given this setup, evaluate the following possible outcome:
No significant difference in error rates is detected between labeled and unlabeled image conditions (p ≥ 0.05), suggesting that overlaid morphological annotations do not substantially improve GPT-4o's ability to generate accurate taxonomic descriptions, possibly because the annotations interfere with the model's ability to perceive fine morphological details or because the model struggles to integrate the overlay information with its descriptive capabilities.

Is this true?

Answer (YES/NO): YES